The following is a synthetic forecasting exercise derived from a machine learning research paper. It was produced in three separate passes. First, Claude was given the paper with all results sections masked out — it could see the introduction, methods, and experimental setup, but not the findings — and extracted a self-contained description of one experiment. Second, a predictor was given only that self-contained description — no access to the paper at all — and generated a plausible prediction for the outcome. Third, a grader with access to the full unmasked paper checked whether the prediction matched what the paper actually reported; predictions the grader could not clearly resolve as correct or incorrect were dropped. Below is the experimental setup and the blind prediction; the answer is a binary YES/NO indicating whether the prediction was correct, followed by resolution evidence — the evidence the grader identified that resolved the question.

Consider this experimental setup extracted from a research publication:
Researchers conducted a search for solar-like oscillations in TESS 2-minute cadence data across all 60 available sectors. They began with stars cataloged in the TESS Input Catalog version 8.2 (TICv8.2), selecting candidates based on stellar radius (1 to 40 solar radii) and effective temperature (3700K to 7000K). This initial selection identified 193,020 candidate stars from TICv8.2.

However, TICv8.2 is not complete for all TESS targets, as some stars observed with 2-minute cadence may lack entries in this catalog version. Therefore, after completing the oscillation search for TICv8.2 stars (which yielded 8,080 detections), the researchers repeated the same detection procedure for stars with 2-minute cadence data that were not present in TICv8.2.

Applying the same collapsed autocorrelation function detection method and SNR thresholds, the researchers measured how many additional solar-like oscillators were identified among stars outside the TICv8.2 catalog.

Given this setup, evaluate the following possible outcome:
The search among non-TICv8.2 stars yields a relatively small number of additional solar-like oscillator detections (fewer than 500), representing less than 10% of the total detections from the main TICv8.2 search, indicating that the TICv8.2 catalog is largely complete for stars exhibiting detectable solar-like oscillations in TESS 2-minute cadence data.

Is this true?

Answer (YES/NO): NO